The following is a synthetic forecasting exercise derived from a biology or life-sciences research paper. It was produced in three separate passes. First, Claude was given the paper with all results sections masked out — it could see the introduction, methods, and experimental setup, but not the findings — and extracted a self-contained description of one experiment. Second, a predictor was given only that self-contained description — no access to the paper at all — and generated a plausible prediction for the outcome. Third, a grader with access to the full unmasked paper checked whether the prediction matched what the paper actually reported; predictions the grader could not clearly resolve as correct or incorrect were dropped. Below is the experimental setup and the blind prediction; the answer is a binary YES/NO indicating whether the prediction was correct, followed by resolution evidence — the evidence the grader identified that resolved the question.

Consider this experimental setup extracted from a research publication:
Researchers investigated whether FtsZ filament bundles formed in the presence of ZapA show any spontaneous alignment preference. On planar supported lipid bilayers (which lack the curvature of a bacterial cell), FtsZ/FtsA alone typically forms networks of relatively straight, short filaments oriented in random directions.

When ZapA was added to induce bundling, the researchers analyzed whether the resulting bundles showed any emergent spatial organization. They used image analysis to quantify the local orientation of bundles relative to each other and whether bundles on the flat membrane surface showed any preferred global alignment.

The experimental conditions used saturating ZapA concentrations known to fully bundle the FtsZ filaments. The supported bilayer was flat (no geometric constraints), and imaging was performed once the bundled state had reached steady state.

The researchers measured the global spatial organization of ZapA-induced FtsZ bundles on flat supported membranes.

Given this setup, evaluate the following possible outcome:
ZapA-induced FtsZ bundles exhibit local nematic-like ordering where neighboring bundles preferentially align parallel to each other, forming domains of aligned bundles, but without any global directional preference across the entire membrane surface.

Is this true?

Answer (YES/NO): YES